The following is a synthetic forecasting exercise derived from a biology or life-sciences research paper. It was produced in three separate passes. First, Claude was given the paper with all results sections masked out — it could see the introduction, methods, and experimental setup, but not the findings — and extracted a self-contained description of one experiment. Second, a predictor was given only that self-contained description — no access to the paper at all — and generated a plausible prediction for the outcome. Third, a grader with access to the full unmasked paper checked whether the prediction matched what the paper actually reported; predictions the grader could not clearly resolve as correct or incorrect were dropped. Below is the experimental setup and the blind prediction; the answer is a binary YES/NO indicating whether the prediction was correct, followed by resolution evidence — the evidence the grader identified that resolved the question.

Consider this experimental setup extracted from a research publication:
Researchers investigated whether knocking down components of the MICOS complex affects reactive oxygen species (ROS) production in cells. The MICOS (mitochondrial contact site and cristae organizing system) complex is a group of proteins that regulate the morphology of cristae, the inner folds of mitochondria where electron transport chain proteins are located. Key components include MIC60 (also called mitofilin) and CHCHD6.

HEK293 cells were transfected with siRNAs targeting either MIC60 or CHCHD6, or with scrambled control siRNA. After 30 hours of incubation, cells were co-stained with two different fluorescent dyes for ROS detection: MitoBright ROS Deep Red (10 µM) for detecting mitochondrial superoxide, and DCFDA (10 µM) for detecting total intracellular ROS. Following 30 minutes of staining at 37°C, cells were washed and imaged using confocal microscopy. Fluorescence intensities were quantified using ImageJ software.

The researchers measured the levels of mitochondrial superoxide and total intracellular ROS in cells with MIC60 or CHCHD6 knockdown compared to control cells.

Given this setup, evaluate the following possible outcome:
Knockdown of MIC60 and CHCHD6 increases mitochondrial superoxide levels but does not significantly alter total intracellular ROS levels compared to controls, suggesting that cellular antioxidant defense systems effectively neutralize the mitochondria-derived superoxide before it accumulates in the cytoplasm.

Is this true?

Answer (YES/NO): NO